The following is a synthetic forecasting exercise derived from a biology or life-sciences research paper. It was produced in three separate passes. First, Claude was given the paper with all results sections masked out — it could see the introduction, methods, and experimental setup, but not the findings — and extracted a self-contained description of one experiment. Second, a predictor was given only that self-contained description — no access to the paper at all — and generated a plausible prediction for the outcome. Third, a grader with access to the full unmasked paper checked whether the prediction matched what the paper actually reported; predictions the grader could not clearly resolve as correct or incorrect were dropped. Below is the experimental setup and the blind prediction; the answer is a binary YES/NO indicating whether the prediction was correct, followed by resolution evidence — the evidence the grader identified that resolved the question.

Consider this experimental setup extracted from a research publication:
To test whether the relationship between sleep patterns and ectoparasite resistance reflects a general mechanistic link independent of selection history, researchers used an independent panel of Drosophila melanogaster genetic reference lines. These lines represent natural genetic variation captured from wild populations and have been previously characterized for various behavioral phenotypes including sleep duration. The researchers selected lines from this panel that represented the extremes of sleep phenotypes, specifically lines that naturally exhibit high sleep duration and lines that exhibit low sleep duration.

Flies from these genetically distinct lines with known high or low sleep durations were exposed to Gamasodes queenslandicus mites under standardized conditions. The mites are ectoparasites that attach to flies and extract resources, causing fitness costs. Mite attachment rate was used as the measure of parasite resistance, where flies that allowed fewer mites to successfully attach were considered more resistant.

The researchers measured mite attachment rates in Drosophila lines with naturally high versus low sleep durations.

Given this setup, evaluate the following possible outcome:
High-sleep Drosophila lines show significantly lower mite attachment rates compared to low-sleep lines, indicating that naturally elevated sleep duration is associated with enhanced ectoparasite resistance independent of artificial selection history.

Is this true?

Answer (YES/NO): NO